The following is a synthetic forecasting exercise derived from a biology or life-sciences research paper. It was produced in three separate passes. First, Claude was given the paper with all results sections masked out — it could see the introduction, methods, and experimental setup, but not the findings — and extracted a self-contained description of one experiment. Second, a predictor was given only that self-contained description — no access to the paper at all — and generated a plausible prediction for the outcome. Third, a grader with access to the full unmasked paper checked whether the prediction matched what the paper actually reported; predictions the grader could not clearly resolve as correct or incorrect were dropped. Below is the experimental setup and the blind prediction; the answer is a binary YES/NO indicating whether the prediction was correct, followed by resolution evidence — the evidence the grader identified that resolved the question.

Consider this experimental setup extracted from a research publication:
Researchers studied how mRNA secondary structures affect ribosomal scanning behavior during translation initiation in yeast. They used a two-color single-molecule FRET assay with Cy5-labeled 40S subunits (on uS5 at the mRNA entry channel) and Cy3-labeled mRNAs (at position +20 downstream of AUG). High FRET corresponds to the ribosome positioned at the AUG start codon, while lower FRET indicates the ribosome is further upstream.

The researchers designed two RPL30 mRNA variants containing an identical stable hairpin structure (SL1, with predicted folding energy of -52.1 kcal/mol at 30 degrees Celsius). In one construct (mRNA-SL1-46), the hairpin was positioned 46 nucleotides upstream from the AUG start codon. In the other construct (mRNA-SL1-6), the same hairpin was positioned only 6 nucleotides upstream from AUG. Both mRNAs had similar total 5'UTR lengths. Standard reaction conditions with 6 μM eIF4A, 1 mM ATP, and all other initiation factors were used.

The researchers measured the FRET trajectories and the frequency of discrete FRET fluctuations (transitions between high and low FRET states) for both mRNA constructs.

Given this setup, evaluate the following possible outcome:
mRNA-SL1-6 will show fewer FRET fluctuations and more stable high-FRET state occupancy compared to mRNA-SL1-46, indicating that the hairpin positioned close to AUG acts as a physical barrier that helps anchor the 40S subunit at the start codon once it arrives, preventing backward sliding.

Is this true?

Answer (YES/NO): NO